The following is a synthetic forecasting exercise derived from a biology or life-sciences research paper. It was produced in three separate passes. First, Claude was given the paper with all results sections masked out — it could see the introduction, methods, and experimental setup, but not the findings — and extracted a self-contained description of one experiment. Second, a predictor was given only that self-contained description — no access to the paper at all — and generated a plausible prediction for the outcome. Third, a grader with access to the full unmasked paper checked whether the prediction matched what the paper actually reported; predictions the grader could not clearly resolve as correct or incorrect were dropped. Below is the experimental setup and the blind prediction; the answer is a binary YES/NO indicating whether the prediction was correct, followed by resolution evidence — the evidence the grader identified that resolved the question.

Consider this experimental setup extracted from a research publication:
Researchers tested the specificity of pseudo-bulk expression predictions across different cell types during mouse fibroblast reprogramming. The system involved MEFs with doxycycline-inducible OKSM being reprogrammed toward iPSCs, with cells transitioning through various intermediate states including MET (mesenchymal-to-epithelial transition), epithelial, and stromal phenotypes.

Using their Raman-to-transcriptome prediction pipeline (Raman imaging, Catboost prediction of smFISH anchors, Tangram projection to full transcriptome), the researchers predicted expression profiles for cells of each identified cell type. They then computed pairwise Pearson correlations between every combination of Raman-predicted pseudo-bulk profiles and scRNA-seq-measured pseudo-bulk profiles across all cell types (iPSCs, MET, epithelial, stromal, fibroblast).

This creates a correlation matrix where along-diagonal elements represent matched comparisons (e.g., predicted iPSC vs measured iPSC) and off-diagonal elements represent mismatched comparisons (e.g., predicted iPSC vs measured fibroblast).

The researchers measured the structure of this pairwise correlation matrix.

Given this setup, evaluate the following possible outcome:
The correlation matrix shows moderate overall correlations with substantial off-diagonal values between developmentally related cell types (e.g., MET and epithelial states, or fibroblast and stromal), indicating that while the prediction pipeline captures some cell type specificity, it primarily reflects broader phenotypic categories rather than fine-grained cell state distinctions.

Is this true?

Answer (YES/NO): NO